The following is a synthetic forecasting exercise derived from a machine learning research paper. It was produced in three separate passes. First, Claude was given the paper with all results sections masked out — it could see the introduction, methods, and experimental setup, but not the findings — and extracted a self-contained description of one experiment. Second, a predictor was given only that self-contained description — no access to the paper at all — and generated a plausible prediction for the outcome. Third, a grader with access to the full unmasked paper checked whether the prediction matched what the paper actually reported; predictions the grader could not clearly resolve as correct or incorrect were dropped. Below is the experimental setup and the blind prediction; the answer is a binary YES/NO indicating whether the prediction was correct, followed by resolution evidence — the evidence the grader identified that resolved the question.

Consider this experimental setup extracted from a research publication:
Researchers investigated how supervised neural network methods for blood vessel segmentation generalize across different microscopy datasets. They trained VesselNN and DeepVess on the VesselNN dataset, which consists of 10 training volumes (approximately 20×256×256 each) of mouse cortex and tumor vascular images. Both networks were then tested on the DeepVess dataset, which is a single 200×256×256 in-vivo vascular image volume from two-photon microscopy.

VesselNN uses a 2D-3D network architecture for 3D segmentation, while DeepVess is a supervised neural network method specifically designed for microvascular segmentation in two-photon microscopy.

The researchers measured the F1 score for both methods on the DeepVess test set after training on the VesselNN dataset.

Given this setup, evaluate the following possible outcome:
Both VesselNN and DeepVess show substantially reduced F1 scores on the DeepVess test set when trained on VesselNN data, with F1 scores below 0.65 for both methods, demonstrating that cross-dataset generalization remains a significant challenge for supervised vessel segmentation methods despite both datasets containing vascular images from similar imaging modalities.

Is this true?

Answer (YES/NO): YES